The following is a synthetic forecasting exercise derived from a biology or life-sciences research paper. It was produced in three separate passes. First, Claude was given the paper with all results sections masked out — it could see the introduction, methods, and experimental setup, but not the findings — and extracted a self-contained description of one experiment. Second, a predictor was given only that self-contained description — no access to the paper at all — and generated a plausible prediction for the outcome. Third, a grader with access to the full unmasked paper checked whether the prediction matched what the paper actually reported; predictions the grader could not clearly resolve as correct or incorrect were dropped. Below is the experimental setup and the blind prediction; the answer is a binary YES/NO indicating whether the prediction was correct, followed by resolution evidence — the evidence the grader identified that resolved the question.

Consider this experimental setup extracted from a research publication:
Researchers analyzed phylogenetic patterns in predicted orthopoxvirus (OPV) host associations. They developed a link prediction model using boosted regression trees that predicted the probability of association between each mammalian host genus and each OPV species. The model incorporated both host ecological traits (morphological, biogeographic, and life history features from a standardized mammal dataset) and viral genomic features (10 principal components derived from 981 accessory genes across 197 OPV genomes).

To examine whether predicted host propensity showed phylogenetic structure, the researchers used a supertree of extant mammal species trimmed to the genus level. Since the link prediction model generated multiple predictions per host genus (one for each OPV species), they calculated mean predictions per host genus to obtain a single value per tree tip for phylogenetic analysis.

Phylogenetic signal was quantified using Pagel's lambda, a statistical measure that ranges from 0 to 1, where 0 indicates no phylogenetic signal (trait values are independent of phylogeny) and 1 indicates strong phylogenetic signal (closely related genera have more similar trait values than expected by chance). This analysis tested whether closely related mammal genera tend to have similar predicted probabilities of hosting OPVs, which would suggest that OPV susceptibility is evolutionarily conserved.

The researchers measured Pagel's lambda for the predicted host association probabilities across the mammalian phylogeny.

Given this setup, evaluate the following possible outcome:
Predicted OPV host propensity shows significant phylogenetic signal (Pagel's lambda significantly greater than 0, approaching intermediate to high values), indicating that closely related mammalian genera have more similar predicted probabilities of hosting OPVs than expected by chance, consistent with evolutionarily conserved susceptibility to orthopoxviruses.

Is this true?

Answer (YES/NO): YES